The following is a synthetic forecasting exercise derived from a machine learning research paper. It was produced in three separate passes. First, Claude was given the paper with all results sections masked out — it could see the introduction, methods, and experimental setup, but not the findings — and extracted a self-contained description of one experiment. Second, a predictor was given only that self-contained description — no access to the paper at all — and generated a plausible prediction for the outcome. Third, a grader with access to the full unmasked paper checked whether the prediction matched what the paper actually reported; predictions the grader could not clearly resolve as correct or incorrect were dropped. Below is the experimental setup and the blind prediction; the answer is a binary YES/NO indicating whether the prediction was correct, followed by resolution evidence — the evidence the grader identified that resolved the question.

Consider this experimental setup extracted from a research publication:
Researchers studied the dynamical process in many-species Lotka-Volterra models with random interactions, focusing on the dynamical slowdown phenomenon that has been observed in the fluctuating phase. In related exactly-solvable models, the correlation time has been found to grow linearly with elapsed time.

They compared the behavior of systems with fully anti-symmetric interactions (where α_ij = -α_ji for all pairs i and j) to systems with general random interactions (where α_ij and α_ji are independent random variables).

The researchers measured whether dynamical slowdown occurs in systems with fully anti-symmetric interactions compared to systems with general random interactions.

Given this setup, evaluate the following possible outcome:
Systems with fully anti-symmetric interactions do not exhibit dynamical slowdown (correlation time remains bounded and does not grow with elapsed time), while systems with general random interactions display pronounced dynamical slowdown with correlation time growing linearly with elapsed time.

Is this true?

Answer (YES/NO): YES